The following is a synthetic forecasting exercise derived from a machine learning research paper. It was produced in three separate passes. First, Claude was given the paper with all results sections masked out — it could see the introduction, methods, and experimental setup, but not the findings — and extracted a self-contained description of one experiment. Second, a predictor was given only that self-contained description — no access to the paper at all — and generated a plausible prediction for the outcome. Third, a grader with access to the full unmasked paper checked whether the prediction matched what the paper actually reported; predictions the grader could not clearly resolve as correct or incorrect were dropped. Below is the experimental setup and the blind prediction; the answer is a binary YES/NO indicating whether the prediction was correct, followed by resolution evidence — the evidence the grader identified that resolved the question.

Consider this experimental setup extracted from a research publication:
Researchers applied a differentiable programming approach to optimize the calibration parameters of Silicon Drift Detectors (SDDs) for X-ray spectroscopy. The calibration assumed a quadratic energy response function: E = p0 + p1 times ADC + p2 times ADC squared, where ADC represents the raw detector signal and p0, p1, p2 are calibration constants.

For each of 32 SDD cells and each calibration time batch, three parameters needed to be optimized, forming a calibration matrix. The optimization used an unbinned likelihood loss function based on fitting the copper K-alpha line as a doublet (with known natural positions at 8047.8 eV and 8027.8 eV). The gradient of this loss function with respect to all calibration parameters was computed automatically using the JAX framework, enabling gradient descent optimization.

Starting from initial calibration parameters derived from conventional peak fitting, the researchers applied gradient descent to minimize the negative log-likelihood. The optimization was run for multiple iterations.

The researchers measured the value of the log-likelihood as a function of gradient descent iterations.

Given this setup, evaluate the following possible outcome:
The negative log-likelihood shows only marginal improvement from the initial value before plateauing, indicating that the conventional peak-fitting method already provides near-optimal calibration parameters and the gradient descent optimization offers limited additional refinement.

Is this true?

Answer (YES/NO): NO